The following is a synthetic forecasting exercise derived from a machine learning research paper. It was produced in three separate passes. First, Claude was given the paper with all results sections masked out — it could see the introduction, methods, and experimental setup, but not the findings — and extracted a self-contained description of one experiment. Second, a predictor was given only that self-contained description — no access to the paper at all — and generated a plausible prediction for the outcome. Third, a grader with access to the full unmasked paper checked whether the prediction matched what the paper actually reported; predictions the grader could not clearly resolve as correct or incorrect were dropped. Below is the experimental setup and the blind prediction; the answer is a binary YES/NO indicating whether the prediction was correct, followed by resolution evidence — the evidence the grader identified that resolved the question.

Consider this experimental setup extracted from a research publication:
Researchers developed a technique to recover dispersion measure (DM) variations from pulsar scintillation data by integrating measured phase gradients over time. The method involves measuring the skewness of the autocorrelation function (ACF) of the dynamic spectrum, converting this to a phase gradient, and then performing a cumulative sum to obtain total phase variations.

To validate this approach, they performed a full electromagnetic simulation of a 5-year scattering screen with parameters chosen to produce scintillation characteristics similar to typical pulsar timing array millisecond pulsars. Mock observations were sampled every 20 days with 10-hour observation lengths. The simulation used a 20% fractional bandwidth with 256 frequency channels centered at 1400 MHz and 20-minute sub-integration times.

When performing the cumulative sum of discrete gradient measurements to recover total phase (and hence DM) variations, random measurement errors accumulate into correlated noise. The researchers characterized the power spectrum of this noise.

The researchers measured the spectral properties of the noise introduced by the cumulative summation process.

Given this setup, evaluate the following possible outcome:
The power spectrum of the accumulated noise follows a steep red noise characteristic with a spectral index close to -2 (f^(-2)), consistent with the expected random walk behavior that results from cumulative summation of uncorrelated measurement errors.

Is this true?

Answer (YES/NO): YES